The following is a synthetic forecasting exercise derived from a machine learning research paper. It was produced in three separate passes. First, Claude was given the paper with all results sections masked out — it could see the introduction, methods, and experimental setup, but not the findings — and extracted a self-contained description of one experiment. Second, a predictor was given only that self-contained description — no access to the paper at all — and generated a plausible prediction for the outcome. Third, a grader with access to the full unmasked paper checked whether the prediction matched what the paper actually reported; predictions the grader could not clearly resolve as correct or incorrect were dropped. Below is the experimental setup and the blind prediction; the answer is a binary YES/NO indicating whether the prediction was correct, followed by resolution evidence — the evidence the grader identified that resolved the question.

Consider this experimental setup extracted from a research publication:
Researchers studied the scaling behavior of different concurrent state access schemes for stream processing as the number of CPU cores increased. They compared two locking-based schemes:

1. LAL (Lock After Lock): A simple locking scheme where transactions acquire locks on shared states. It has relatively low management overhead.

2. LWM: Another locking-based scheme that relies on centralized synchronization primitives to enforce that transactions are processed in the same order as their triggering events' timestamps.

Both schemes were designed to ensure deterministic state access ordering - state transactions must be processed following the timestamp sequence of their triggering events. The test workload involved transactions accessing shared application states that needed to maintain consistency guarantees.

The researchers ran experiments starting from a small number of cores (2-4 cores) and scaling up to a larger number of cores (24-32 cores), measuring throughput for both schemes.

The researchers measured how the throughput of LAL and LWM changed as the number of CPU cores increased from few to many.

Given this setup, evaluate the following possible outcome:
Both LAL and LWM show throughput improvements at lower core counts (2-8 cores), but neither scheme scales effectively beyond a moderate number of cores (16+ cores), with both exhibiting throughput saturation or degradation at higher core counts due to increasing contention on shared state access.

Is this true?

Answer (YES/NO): YES